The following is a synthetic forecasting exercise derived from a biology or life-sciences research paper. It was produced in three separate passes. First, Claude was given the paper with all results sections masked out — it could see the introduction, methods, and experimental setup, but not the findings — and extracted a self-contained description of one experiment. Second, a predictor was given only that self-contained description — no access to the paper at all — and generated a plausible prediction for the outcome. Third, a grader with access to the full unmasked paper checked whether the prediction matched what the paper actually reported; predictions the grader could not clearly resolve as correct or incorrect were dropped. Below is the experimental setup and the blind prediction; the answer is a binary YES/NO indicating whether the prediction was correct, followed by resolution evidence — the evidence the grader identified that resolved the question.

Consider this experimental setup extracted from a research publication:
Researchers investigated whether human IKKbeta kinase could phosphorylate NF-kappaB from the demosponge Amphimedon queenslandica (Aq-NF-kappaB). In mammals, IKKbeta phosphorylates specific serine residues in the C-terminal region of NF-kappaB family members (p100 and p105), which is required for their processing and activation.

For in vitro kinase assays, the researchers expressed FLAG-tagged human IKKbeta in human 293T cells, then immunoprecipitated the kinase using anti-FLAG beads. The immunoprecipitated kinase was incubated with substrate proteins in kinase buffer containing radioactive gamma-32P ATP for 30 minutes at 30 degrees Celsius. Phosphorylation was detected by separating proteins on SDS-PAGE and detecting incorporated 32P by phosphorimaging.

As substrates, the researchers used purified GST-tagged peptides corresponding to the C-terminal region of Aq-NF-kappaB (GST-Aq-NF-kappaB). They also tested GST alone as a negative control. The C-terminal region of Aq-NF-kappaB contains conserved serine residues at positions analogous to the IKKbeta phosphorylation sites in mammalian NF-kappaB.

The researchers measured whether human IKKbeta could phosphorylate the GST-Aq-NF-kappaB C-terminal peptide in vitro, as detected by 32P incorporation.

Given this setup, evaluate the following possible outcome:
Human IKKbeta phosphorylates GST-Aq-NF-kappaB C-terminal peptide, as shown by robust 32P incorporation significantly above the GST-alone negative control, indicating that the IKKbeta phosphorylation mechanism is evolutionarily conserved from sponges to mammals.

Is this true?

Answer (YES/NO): YES